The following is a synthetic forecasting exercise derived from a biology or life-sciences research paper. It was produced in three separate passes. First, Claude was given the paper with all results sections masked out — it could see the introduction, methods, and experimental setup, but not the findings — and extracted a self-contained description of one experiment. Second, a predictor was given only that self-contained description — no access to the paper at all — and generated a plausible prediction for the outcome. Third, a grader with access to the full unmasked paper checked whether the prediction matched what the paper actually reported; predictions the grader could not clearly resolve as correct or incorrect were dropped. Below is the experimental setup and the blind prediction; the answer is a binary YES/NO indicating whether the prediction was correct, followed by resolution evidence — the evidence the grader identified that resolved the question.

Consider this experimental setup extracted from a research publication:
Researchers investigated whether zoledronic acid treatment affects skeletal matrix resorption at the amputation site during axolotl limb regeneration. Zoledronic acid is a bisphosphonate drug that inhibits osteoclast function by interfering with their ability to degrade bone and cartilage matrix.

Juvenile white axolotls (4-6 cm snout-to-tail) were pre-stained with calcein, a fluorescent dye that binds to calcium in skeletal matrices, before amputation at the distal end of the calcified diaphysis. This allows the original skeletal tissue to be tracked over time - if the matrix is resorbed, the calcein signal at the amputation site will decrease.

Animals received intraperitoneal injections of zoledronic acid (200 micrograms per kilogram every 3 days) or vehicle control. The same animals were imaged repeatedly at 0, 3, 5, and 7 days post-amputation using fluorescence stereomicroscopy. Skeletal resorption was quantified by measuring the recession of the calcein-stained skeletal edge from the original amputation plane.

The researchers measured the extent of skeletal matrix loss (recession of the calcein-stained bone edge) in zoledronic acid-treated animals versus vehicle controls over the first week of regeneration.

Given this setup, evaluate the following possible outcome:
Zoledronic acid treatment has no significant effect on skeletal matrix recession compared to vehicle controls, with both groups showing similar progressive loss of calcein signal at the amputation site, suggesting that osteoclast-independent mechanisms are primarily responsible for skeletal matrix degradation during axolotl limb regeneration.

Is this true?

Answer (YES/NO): NO